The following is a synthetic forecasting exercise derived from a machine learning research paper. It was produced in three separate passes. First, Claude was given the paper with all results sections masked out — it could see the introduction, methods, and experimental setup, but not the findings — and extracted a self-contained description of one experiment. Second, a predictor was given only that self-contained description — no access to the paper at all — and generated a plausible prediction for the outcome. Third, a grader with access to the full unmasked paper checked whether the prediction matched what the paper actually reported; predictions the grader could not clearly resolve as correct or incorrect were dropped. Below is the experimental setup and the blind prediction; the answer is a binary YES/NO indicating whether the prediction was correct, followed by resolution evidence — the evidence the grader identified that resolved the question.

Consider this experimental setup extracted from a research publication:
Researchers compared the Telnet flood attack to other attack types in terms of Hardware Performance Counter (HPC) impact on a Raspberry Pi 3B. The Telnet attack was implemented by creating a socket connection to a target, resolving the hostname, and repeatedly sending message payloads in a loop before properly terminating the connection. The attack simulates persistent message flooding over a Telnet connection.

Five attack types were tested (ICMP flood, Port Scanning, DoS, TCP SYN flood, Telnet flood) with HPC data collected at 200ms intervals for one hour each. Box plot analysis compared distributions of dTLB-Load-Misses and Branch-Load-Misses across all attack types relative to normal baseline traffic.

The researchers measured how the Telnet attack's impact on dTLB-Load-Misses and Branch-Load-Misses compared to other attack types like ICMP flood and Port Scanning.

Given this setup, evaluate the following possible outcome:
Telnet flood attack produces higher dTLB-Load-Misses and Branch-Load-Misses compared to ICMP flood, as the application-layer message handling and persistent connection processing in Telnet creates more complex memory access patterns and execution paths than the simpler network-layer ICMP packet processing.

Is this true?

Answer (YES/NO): NO